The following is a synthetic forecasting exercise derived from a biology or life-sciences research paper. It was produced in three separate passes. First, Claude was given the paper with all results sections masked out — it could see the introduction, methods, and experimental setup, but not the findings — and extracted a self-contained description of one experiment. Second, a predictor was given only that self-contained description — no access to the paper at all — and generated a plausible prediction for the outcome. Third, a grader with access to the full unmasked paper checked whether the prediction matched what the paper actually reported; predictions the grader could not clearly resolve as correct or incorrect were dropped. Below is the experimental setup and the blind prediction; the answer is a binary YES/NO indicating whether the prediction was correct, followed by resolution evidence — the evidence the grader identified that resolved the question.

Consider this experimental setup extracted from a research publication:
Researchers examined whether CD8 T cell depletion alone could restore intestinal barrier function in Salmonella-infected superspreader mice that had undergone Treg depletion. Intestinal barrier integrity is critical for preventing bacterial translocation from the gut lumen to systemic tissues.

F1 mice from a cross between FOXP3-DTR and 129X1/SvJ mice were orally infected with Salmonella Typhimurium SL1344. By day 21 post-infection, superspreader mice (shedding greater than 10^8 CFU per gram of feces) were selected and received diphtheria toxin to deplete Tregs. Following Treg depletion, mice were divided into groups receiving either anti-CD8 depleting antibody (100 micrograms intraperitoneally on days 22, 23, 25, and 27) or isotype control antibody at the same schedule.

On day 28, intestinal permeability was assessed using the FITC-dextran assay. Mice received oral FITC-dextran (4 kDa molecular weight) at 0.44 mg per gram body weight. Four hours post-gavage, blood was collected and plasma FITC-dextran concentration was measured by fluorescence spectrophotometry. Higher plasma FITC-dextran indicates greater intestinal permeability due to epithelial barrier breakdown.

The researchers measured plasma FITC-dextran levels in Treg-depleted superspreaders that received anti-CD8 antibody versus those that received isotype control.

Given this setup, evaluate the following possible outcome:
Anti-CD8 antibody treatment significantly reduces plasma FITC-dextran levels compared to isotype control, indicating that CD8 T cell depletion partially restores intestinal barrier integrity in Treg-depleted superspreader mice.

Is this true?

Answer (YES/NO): NO